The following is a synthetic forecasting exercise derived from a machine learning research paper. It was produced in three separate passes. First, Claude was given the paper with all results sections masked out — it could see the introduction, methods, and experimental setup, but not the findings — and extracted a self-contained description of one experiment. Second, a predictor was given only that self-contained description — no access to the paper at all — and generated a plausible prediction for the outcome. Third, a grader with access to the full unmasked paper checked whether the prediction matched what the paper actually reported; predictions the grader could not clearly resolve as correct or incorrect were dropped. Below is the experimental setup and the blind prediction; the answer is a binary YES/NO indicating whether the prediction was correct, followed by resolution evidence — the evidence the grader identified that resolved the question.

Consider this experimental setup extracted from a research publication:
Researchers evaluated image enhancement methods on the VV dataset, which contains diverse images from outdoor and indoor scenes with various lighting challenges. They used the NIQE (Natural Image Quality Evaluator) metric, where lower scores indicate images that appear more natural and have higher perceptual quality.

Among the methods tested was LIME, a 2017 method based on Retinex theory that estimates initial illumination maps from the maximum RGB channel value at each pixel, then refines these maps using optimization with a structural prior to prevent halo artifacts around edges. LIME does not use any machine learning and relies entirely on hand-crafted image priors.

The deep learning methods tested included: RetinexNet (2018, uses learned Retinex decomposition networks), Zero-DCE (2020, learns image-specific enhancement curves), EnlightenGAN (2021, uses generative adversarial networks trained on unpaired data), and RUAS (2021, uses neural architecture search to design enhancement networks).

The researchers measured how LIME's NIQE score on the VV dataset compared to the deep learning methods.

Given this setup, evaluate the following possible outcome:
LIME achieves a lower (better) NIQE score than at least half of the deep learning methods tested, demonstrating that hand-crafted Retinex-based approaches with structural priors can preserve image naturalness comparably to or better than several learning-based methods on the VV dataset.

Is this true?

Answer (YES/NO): YES